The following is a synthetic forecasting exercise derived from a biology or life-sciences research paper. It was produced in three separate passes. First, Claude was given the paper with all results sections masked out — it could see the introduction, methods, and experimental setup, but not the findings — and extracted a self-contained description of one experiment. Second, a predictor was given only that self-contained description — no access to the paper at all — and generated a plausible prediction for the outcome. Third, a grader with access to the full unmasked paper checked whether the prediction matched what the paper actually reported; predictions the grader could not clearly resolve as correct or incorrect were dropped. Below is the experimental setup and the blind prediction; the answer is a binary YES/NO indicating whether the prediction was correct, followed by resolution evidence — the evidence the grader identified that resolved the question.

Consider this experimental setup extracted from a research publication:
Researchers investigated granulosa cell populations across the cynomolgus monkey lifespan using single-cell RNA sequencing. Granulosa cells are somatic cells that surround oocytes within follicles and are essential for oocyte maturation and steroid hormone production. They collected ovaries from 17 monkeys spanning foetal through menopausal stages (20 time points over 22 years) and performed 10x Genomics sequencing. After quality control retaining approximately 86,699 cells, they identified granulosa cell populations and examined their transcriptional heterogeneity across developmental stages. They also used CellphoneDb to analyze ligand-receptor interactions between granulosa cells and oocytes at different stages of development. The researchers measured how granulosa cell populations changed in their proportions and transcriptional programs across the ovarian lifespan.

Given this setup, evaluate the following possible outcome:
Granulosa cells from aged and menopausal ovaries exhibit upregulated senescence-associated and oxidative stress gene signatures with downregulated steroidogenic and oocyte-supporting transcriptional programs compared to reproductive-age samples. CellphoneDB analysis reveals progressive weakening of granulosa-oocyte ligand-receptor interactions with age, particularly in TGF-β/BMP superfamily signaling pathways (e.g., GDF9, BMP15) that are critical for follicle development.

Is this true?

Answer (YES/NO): NO